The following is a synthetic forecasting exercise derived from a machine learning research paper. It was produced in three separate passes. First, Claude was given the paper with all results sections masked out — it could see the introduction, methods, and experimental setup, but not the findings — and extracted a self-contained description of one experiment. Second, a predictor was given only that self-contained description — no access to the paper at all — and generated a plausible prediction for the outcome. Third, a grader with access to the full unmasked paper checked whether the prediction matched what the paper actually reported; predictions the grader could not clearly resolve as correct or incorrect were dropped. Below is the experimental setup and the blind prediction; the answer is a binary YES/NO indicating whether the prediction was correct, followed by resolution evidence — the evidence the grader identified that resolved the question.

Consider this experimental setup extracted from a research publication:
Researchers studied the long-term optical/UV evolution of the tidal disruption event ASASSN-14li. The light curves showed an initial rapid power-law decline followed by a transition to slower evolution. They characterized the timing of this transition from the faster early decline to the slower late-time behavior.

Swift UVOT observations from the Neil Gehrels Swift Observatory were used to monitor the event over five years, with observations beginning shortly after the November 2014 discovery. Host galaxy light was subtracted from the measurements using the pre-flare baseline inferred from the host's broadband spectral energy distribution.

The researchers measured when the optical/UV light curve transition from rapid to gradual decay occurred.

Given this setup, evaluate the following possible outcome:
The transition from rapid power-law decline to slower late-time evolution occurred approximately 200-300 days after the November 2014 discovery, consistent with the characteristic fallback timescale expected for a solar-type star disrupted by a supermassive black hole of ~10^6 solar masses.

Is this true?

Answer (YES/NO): NO